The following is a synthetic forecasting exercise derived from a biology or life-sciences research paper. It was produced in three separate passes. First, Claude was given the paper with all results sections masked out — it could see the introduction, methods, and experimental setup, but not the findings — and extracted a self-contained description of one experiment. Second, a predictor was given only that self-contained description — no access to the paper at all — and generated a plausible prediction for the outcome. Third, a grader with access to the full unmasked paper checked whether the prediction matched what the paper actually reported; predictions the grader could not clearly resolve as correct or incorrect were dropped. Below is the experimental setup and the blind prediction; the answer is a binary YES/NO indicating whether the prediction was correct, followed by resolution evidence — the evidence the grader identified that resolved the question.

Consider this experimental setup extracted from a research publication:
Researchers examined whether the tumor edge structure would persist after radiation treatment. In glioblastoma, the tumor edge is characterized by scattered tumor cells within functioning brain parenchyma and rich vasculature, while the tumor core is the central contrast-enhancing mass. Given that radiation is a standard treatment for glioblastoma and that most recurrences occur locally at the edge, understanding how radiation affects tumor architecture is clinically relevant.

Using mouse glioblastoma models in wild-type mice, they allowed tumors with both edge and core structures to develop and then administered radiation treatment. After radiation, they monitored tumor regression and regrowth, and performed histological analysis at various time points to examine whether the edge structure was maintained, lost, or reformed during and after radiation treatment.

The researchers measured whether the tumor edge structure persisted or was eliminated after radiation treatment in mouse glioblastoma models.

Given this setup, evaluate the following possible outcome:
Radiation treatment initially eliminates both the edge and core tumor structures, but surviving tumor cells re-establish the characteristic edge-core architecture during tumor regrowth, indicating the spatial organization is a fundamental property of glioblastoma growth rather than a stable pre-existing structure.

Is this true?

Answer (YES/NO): NO